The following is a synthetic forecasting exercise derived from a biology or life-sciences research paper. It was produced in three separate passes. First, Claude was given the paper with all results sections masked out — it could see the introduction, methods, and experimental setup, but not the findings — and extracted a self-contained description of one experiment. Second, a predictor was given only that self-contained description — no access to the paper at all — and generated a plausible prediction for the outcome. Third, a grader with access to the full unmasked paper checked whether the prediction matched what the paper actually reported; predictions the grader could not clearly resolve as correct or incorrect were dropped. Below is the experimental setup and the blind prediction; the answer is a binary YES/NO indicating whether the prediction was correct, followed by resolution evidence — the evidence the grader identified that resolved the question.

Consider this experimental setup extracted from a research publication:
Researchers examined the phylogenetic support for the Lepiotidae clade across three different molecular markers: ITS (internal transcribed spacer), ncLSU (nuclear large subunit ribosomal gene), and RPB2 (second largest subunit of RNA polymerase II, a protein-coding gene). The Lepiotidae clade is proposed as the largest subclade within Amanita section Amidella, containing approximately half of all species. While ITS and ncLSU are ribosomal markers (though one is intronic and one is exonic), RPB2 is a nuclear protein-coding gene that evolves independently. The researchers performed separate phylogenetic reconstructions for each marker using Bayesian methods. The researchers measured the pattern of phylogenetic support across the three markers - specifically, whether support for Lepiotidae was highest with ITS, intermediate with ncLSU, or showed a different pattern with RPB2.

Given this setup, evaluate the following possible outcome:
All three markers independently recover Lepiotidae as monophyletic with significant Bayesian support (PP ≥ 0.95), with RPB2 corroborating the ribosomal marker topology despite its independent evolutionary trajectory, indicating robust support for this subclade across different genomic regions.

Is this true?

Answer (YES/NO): NO